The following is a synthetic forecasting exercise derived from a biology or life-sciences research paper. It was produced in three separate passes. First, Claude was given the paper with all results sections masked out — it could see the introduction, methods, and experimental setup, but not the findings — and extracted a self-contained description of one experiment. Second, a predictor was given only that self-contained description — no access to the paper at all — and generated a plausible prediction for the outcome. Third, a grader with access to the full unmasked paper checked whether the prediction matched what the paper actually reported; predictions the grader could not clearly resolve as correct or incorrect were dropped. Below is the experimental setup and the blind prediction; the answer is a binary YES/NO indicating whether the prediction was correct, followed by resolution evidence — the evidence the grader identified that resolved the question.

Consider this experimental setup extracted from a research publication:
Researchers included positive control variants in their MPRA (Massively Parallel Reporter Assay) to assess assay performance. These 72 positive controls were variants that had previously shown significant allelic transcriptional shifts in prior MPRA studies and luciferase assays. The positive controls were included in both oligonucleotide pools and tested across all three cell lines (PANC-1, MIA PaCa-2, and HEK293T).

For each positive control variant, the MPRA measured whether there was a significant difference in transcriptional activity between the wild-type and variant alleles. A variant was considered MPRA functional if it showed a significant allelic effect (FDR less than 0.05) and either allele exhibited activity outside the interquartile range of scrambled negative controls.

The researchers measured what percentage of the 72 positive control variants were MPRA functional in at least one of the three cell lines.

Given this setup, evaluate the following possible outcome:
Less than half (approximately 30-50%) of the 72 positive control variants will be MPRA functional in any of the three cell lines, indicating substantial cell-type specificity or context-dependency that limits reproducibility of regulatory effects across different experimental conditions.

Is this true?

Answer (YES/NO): NO